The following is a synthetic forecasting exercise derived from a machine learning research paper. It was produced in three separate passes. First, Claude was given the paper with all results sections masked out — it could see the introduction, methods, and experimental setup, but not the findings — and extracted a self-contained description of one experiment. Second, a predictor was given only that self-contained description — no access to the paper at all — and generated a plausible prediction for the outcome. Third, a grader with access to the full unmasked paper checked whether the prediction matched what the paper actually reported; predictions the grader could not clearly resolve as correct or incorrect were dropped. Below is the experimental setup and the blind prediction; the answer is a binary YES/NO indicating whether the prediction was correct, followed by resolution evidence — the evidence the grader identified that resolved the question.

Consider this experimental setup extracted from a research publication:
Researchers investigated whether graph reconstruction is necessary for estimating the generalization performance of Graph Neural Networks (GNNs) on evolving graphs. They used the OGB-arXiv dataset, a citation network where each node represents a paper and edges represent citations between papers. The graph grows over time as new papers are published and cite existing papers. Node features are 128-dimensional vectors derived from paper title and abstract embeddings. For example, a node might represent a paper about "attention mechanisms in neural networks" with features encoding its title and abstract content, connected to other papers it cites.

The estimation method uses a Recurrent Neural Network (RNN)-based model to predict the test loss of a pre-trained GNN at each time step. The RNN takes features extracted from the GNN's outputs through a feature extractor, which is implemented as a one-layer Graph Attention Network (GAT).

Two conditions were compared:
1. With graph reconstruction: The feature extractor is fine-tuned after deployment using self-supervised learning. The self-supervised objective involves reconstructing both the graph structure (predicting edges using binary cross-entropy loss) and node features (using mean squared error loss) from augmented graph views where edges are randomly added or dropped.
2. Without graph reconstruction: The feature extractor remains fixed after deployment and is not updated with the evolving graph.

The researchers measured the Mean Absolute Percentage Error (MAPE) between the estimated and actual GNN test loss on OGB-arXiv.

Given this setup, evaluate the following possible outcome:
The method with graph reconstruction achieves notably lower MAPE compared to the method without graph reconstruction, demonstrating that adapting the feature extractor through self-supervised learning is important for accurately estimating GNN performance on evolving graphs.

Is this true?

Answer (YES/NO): YES